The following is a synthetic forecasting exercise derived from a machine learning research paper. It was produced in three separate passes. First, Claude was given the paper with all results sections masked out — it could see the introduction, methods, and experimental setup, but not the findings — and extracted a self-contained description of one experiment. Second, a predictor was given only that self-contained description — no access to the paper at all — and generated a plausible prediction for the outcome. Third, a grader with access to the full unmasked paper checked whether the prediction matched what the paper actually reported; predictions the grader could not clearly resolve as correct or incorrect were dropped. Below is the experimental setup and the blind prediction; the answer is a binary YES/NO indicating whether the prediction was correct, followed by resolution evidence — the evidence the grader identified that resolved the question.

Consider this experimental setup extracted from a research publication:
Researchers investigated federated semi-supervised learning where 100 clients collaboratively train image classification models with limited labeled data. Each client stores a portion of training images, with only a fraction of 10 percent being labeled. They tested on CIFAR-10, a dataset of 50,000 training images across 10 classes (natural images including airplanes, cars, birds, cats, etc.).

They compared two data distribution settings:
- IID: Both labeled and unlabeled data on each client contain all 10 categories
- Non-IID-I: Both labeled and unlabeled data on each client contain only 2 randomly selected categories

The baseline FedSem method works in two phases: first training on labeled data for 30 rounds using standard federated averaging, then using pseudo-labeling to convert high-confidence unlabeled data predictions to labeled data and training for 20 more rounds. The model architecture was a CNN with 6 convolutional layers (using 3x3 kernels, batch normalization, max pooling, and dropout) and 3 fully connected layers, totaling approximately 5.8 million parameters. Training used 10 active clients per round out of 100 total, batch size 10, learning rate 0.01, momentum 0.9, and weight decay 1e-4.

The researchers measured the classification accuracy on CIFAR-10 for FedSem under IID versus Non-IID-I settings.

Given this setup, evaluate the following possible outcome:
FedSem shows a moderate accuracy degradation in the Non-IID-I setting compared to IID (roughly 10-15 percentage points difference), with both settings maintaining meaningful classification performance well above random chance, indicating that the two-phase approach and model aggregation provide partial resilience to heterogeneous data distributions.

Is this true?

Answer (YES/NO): NO